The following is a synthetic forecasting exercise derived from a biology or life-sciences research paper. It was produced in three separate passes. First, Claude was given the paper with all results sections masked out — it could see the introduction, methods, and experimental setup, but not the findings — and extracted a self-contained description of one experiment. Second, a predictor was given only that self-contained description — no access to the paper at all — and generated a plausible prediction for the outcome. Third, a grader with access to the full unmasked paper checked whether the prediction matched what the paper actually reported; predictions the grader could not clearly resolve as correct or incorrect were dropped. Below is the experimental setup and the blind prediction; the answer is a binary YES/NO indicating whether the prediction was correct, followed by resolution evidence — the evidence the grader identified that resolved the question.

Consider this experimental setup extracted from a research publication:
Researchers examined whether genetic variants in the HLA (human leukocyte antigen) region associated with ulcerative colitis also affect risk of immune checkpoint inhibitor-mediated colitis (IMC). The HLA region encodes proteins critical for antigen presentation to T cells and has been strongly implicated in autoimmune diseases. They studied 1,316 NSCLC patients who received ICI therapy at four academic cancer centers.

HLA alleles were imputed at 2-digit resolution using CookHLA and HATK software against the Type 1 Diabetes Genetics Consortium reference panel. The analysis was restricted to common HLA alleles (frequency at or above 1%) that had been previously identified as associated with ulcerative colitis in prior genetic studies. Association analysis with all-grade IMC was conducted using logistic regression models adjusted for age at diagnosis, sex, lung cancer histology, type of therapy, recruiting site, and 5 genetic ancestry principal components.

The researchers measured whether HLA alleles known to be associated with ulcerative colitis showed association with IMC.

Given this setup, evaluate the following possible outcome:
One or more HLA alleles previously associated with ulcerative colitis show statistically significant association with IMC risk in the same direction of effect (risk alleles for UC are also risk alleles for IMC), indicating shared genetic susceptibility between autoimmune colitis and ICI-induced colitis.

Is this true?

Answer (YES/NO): NO